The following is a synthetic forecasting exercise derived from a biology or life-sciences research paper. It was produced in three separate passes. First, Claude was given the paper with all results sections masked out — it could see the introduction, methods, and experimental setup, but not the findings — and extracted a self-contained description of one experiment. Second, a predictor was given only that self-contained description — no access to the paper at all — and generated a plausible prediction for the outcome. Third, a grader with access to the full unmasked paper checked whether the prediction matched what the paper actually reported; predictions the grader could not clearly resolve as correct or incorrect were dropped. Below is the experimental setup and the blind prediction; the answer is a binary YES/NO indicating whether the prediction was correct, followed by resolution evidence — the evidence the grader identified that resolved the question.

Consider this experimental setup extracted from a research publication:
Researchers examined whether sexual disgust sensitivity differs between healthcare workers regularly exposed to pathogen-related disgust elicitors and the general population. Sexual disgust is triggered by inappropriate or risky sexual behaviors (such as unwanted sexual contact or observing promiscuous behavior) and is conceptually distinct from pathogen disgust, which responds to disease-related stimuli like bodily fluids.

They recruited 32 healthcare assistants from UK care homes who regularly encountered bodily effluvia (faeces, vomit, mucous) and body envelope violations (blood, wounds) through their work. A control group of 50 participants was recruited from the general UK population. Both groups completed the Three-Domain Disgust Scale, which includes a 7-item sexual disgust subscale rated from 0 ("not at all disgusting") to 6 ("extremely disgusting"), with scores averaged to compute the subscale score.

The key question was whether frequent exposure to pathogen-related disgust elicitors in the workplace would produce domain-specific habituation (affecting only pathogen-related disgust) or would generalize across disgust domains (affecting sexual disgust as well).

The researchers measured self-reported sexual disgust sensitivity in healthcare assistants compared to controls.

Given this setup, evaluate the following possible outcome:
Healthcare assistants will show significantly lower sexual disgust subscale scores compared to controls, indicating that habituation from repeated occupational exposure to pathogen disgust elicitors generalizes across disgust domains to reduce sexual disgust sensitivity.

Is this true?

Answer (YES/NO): NO